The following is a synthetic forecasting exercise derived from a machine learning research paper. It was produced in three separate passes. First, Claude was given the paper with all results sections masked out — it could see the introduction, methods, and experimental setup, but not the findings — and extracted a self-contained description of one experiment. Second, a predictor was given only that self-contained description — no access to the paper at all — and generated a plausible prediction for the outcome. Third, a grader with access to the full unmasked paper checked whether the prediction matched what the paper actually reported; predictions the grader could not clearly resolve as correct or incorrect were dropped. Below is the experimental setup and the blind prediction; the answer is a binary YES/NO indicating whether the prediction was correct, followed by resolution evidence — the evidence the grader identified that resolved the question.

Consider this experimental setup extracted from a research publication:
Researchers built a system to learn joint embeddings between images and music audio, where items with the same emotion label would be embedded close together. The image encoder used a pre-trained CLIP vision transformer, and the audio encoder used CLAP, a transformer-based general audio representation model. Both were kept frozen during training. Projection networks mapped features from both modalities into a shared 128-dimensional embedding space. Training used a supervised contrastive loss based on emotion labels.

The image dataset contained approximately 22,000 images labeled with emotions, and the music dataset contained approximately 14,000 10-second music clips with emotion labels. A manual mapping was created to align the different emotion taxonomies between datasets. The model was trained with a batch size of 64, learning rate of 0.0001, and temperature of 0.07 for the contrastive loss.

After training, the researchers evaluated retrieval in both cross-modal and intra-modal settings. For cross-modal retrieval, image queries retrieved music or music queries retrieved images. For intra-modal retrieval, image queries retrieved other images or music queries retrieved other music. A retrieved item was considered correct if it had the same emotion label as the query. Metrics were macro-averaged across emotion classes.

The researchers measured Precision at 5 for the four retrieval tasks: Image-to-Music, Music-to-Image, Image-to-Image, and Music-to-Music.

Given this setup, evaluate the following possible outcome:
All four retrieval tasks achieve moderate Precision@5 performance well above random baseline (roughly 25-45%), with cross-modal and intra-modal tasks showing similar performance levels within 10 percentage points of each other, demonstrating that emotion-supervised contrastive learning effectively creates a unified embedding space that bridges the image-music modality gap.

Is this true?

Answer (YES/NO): NO